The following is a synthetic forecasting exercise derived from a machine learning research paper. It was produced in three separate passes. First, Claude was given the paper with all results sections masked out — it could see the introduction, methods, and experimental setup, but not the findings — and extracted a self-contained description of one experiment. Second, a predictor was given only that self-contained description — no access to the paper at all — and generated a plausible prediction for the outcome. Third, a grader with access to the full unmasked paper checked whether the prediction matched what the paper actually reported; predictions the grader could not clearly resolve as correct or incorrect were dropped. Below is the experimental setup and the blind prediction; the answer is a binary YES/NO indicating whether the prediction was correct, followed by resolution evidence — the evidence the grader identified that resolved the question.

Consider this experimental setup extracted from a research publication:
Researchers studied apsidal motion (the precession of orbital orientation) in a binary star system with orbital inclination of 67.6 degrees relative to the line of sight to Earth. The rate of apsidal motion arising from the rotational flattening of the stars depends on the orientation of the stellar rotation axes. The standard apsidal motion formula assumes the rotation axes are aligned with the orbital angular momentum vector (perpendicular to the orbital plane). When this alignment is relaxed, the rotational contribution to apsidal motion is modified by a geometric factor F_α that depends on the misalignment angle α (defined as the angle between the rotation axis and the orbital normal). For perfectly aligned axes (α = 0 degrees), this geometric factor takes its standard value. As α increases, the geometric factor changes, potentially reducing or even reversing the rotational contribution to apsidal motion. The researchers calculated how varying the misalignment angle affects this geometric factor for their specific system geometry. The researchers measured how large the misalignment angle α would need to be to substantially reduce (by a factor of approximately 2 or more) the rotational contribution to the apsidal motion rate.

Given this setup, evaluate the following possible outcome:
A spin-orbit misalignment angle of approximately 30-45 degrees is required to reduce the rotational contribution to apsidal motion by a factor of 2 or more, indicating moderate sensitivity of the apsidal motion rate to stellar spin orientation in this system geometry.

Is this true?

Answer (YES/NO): NO